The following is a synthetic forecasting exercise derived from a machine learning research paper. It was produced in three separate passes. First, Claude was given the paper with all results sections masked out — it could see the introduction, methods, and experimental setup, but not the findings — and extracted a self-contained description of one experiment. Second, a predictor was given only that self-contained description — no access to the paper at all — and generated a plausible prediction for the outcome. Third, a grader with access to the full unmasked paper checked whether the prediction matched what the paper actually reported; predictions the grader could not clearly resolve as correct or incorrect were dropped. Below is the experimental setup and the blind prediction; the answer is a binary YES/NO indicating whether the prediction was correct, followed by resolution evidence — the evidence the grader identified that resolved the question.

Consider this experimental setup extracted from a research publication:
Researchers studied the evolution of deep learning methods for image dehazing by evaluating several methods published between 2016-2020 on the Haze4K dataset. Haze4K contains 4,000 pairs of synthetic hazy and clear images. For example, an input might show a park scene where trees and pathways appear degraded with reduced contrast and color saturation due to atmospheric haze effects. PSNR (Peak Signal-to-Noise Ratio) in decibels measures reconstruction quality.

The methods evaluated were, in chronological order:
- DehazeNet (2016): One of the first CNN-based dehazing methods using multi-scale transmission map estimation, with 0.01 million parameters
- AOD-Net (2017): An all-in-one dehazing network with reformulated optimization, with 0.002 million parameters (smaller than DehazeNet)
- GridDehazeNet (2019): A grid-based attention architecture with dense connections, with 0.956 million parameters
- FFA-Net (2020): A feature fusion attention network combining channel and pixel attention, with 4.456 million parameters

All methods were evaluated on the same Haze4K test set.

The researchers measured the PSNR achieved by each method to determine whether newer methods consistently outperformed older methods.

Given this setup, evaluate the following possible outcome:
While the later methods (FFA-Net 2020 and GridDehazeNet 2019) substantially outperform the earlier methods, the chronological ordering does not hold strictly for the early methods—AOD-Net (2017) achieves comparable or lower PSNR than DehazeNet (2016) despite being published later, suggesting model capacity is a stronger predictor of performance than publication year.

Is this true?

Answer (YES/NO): YES